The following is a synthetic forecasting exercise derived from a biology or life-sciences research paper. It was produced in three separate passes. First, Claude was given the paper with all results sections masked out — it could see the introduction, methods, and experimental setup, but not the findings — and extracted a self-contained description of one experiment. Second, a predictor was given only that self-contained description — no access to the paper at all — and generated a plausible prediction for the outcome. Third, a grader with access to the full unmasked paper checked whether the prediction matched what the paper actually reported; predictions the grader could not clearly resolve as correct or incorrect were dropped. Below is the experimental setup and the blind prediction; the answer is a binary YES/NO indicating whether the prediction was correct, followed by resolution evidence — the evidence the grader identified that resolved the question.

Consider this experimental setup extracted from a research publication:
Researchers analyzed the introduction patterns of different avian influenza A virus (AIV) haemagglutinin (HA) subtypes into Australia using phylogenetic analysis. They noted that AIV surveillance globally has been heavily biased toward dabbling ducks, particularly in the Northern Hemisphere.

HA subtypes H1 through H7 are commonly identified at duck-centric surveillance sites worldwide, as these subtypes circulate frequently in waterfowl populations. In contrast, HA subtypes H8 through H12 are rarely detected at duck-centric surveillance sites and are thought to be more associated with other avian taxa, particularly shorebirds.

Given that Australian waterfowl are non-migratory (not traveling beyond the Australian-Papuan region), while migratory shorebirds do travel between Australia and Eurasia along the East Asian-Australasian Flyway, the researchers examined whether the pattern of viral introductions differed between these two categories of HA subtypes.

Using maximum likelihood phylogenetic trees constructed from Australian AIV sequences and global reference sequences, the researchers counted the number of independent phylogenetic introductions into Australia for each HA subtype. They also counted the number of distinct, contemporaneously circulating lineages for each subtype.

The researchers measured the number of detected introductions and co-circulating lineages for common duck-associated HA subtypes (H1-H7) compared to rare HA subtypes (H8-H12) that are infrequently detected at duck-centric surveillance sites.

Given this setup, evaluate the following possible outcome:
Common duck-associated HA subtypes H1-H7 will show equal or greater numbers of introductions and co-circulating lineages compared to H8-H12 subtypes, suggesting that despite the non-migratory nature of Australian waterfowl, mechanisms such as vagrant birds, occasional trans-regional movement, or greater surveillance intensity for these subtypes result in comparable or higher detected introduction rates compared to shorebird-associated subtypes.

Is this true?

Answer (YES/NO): NO